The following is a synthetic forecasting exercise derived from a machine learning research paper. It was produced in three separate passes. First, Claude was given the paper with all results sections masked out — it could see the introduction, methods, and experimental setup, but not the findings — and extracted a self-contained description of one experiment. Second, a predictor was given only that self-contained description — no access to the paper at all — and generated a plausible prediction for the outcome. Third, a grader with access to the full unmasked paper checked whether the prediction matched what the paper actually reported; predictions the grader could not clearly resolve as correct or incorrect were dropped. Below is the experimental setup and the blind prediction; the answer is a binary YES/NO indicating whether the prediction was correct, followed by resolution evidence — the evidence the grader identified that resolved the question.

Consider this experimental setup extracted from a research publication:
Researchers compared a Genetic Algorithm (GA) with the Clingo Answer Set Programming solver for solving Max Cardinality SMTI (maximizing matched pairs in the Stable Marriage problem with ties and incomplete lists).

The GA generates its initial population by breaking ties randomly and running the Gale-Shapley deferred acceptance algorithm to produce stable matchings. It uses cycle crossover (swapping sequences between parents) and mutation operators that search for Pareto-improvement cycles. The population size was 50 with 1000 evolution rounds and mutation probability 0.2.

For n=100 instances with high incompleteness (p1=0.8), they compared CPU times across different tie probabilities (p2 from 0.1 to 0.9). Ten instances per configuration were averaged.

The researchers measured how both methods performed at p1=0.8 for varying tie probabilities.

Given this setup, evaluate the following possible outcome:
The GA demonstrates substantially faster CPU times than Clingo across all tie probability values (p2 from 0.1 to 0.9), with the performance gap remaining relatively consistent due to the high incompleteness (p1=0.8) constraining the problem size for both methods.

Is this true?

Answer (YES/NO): NO